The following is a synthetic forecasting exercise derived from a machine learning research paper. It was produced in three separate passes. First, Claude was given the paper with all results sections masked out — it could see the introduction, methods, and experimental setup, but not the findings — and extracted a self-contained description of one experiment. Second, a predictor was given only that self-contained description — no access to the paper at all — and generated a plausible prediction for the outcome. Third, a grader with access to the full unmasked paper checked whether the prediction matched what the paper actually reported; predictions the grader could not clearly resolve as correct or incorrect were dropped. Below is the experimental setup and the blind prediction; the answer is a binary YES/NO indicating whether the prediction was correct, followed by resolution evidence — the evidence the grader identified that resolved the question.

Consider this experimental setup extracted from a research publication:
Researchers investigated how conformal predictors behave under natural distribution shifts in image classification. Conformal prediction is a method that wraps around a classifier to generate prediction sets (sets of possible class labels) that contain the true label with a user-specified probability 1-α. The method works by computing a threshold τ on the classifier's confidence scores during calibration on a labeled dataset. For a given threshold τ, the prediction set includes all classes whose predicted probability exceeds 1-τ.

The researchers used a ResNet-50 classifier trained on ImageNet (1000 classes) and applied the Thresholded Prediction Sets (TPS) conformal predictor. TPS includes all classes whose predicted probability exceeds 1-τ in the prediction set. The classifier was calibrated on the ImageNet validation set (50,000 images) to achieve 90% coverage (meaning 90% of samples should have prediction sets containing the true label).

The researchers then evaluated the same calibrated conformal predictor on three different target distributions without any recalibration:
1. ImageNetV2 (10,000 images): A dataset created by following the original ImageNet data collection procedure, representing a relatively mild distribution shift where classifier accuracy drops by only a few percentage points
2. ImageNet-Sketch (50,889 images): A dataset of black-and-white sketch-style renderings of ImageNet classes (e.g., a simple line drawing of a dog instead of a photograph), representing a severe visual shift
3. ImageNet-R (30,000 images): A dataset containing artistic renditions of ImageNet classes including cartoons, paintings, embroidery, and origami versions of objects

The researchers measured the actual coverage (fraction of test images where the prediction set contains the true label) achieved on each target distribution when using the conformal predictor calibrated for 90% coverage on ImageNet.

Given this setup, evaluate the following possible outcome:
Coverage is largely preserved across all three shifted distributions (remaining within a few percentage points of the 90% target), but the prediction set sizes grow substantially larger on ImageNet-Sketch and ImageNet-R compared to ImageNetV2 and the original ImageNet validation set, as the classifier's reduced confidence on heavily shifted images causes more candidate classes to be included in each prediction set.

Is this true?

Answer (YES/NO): NO